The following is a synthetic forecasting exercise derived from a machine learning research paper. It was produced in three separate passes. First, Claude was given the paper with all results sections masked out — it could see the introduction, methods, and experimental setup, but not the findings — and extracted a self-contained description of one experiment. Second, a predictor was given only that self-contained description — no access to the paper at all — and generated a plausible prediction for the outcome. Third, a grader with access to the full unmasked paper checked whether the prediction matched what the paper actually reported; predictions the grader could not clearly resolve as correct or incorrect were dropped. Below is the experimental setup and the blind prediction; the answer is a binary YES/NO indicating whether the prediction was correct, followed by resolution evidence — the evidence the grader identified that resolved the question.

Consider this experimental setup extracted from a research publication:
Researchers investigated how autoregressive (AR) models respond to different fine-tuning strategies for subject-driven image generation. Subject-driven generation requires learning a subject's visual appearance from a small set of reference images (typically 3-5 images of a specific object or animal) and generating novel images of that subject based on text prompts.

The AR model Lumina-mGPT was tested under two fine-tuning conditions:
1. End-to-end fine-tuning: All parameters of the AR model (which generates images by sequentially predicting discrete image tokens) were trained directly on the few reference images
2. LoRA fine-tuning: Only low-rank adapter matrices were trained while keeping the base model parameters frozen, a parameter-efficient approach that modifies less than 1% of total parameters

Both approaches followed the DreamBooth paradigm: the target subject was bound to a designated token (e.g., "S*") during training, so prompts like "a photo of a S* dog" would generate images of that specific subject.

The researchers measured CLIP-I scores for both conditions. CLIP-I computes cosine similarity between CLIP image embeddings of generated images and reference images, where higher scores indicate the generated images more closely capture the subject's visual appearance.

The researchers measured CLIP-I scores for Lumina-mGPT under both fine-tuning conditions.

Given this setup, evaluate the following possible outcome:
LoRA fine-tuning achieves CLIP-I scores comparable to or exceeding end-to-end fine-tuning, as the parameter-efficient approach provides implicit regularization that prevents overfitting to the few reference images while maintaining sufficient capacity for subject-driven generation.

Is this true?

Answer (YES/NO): NO